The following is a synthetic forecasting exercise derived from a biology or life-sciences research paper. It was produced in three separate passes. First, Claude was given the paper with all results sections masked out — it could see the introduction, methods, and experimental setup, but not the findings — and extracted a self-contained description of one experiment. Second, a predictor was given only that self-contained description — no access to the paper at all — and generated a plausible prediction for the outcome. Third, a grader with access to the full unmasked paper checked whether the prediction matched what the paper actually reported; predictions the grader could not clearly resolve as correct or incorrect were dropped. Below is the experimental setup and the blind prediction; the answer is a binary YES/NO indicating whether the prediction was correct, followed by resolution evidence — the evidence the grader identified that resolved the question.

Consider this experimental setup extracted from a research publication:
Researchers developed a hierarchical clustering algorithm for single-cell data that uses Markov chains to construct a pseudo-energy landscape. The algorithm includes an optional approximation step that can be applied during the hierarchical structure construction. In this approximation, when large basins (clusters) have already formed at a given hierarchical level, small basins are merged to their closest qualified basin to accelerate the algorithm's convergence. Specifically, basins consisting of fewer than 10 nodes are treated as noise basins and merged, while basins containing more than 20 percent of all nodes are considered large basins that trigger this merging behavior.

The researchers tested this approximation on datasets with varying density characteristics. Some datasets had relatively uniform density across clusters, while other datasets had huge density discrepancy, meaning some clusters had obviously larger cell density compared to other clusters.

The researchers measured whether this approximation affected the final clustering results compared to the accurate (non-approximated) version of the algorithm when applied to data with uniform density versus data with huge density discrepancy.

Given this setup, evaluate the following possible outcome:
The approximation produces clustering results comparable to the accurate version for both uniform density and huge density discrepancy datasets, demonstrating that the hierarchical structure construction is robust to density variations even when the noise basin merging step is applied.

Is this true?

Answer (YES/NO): NO